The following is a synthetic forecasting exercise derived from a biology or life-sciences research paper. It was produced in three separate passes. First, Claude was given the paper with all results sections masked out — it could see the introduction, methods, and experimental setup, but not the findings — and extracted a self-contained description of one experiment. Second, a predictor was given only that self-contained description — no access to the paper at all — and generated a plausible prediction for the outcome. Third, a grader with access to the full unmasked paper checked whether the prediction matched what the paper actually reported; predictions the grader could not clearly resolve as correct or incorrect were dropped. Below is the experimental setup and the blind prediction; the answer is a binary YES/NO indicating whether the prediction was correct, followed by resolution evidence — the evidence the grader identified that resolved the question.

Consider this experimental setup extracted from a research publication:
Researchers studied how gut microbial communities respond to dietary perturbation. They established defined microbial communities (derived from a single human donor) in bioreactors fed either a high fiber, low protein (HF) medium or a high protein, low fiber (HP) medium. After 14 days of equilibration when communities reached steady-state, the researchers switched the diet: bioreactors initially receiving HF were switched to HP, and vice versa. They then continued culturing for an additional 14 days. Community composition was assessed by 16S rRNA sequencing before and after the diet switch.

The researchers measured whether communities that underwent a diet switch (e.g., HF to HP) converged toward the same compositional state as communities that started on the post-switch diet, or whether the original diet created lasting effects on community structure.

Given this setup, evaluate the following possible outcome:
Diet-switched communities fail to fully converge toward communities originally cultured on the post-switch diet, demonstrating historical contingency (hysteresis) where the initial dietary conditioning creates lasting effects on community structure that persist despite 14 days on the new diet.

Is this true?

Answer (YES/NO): NO